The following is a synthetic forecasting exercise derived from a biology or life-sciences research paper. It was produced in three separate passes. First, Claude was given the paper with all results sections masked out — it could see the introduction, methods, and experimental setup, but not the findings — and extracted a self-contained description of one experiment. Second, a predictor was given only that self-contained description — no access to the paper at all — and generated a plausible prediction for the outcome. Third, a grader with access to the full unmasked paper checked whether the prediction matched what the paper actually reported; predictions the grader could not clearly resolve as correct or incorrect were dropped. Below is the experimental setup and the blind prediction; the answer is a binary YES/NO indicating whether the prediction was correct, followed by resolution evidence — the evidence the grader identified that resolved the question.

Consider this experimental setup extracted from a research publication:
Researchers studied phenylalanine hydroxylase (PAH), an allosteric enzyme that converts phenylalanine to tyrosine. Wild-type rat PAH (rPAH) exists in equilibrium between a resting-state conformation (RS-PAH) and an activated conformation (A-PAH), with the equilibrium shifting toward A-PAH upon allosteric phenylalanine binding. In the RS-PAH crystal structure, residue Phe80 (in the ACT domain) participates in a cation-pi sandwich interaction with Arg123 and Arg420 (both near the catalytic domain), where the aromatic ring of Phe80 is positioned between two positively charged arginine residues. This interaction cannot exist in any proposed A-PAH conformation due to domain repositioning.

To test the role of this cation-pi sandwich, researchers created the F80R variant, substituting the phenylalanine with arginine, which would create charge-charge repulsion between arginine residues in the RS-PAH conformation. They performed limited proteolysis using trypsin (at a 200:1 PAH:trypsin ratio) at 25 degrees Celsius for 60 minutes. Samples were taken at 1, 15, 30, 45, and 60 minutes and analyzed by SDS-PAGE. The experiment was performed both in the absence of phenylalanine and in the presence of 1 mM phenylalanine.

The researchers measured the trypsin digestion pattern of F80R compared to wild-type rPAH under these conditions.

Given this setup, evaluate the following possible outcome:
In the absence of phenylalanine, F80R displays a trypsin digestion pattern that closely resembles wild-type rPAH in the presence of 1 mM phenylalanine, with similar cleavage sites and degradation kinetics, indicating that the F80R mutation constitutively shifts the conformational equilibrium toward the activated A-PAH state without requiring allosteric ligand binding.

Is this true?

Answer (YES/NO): NO